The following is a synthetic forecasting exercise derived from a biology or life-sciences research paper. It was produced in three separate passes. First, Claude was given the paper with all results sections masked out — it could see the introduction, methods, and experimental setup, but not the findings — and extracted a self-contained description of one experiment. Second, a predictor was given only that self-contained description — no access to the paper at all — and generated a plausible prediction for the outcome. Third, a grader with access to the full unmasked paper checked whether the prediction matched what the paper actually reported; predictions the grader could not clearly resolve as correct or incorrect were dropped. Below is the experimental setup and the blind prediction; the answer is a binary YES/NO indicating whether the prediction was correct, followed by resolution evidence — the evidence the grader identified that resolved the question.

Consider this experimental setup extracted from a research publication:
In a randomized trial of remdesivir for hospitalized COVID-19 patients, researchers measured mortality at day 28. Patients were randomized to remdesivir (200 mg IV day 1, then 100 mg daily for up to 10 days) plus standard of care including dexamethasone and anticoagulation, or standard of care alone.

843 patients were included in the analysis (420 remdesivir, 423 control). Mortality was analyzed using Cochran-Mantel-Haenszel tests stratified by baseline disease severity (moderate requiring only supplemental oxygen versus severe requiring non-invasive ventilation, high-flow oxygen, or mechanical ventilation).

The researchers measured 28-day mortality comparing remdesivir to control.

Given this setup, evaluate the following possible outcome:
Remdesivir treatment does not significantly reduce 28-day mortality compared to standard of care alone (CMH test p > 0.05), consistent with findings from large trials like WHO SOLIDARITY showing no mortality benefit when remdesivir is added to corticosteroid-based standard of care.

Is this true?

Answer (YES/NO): YES